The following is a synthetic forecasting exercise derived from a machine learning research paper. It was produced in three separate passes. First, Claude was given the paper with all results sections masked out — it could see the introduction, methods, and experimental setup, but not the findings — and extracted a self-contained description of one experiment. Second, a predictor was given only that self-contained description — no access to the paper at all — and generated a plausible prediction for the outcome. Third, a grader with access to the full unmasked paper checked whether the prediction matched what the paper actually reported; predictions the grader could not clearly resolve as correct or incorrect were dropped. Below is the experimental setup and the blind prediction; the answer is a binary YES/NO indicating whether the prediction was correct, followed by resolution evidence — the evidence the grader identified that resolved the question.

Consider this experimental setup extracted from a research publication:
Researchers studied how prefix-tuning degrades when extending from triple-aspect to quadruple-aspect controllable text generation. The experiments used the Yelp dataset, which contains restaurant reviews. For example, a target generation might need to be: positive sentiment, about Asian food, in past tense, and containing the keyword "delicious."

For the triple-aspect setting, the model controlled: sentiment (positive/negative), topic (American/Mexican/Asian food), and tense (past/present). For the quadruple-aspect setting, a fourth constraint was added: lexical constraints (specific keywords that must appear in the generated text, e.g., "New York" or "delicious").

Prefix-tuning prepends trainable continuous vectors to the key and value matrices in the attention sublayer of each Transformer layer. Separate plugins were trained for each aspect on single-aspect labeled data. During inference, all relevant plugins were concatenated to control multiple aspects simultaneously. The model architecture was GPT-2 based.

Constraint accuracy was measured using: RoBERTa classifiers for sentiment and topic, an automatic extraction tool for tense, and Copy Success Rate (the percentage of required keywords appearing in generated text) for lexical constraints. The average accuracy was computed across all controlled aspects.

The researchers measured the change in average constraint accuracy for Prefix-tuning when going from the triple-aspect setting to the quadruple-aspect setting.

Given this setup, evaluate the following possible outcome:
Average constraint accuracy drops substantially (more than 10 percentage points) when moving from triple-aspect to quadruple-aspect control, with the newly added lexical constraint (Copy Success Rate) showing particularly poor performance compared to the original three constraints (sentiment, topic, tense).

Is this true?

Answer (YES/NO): NO